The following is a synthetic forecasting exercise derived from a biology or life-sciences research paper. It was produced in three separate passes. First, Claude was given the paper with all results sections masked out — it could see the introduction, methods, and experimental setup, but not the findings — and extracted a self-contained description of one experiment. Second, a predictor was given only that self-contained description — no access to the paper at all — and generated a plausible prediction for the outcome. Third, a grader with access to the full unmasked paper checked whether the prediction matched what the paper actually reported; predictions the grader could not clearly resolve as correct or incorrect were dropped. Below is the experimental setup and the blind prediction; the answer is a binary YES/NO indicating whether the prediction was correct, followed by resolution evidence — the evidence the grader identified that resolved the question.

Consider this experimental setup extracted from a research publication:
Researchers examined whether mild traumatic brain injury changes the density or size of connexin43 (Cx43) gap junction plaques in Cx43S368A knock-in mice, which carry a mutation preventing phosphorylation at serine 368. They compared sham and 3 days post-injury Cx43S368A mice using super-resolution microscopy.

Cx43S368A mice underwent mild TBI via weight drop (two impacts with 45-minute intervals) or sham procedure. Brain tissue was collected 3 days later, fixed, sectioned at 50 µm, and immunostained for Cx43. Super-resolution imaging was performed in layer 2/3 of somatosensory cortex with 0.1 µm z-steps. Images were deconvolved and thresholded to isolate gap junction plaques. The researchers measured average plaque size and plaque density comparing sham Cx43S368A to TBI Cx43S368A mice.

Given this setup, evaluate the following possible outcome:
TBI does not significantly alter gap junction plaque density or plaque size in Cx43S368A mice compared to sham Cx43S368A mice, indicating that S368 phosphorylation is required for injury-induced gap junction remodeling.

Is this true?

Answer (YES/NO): NO